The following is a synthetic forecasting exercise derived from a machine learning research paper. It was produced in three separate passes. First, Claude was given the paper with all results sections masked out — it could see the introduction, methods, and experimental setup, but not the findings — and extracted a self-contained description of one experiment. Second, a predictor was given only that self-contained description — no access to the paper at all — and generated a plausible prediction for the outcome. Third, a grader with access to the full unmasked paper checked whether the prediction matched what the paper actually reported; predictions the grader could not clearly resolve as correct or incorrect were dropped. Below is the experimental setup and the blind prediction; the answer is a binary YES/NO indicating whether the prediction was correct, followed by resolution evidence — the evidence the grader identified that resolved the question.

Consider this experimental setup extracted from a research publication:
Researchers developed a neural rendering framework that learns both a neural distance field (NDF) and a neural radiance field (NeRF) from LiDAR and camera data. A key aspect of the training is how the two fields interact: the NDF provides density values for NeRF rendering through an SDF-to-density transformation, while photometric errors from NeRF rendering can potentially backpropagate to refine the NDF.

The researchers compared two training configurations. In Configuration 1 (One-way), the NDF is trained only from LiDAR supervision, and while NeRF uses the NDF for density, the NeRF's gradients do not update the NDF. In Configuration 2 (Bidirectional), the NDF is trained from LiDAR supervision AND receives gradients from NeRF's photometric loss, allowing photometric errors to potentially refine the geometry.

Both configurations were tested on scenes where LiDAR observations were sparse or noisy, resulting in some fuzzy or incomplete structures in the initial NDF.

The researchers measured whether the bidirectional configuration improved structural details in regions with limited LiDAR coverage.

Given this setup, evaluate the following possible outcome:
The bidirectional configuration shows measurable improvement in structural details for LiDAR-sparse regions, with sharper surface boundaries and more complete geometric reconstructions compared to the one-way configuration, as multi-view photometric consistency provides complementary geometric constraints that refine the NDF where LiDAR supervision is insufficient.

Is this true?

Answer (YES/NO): YES